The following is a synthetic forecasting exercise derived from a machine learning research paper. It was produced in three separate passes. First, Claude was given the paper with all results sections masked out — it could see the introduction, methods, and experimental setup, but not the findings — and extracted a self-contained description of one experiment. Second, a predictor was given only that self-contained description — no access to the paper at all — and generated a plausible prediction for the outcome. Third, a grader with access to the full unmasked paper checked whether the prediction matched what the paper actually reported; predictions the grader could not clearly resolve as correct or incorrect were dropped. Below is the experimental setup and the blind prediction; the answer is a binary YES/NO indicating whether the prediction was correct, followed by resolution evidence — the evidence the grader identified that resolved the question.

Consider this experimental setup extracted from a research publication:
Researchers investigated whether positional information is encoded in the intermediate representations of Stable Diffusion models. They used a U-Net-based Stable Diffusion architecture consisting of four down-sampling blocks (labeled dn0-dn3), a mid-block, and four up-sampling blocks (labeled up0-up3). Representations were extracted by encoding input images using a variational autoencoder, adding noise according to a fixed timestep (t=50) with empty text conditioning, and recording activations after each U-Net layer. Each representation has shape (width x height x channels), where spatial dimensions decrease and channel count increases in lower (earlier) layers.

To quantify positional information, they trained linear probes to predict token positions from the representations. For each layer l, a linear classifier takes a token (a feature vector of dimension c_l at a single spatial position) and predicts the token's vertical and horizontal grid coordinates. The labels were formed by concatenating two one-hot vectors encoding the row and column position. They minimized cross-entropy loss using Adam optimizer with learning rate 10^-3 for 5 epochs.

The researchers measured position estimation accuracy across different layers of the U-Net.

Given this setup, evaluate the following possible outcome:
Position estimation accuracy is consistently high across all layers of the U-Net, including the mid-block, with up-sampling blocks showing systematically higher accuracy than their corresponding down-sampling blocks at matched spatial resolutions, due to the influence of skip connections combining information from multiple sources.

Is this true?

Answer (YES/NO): NO